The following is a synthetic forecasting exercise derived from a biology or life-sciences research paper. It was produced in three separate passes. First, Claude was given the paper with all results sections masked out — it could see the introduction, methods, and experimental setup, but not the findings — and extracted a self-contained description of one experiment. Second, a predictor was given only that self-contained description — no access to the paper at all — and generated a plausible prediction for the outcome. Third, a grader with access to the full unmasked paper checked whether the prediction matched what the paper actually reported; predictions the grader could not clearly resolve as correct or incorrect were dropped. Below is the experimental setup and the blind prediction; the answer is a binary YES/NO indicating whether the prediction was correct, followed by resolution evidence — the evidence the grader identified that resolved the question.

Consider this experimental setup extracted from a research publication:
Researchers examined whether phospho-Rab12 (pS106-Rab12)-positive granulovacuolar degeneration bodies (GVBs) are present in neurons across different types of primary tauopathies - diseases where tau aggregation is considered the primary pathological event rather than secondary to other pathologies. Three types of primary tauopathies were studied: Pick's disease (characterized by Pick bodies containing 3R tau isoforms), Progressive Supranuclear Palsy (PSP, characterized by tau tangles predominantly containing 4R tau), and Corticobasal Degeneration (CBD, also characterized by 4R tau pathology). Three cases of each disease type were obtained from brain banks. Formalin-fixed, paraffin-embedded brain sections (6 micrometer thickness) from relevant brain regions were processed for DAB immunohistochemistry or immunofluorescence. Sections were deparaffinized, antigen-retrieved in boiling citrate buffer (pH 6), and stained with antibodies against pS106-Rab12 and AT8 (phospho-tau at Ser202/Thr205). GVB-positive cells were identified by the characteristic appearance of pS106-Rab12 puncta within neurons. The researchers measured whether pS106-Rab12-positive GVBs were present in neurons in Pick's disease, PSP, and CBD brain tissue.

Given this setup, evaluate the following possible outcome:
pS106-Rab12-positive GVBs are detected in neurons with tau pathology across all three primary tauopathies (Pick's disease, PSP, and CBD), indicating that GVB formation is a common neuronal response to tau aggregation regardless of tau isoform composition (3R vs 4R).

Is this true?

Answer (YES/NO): NO